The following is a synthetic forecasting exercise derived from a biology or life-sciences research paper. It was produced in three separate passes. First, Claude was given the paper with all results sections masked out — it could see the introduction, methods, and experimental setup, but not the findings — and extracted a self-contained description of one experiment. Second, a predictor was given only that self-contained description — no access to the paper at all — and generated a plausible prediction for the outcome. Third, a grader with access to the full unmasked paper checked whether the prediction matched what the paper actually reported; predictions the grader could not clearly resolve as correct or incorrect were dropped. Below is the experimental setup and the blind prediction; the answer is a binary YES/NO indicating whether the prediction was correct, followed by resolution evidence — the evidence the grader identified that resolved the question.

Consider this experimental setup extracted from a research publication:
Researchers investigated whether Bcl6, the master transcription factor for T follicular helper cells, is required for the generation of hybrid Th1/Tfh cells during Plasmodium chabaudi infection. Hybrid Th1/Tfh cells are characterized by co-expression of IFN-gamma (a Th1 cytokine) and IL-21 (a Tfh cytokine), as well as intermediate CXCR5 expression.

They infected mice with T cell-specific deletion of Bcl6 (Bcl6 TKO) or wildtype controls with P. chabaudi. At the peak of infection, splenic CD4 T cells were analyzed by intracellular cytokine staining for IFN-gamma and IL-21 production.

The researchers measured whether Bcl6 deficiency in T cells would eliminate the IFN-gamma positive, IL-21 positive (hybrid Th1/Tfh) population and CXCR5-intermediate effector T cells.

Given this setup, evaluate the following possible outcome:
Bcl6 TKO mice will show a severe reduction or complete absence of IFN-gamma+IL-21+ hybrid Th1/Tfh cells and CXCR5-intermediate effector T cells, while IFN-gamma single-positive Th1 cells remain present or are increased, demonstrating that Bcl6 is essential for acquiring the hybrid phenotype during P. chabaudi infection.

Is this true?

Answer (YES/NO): NO